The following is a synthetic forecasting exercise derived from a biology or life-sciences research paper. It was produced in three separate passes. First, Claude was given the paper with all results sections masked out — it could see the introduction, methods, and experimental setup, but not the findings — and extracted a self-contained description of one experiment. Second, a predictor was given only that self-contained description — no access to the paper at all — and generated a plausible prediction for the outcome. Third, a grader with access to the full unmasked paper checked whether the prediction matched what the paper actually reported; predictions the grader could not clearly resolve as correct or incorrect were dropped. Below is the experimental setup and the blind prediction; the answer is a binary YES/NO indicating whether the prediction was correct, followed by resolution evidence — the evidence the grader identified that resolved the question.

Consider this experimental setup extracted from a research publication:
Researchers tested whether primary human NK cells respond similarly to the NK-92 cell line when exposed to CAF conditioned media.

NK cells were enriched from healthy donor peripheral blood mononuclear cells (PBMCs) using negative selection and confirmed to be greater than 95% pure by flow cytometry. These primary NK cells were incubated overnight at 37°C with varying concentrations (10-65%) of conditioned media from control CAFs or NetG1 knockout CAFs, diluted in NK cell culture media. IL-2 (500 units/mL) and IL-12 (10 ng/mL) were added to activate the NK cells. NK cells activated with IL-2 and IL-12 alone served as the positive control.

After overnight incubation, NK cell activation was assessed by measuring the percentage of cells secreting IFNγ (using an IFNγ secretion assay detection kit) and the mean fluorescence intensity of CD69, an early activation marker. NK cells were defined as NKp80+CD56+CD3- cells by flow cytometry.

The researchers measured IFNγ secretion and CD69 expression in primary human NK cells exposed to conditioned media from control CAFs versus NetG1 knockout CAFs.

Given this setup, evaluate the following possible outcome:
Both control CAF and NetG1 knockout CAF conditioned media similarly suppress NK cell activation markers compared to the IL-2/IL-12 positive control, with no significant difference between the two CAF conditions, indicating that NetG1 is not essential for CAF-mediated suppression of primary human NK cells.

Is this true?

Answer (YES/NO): NO